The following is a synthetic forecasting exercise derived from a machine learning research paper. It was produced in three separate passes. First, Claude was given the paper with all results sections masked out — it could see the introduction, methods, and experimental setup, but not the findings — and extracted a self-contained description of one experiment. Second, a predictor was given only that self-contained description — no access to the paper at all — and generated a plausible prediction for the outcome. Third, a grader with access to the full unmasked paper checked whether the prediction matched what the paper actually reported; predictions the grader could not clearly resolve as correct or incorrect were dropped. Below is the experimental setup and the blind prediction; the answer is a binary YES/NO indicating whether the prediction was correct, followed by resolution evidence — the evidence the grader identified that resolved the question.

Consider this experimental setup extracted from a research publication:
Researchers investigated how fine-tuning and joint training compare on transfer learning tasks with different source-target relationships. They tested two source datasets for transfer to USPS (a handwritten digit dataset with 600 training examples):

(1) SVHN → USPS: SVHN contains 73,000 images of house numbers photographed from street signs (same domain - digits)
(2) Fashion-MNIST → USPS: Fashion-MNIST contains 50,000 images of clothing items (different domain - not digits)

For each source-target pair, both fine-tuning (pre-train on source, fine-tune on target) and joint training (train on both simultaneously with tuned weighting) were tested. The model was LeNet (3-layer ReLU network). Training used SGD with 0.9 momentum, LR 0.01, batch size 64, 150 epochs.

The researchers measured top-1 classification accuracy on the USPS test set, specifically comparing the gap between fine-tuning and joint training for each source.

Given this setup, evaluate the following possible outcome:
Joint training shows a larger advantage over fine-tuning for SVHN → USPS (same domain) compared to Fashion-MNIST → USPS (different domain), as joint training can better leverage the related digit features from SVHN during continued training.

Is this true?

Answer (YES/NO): NO